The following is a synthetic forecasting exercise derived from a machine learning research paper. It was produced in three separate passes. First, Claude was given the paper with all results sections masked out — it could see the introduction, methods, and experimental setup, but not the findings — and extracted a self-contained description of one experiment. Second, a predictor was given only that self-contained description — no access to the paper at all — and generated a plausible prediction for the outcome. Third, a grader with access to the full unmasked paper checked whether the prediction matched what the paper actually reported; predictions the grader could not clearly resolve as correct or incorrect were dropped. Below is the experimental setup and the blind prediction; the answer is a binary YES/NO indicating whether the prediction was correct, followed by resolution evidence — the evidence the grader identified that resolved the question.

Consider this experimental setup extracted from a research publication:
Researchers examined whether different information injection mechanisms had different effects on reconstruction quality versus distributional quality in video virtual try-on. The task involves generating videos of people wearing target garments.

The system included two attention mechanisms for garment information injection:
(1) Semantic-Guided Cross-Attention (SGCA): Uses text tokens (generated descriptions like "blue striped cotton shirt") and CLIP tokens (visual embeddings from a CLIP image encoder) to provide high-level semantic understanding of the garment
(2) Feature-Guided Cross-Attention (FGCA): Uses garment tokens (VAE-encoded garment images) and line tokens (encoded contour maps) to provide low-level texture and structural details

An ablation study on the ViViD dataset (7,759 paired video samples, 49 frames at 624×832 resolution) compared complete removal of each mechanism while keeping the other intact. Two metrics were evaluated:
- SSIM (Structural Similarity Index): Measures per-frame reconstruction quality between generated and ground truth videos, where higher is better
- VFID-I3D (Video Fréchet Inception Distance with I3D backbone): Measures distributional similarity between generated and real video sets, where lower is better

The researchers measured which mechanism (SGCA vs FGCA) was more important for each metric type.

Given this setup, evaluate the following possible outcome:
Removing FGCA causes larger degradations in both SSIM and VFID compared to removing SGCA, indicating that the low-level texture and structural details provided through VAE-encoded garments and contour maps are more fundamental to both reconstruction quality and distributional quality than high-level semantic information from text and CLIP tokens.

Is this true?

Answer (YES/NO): NO